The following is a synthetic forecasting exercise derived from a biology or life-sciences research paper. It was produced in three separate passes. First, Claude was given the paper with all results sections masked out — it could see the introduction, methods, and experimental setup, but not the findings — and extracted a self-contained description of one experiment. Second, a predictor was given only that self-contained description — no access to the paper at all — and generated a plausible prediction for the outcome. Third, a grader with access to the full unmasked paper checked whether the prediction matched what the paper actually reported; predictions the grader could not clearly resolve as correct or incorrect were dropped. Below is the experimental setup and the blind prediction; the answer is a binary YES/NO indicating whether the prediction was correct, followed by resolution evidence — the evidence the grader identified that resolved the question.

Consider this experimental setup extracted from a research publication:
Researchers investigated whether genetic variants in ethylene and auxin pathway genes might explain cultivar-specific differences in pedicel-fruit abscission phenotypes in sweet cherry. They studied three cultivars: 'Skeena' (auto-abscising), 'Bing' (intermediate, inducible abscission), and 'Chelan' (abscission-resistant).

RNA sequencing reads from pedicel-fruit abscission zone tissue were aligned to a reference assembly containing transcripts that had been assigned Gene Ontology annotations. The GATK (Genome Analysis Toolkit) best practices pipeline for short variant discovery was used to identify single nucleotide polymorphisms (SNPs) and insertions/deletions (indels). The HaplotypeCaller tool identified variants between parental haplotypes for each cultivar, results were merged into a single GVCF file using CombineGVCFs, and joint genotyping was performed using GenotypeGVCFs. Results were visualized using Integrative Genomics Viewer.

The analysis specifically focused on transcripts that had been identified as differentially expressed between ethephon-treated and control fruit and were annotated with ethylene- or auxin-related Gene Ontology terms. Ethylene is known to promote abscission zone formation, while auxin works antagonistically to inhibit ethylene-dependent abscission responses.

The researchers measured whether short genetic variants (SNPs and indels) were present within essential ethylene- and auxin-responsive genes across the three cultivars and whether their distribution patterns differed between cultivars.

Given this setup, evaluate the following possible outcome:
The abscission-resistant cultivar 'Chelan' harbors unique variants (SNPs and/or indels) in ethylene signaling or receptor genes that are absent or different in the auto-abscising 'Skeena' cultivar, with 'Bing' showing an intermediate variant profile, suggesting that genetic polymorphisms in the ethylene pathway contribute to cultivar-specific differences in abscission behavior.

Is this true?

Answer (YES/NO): NO